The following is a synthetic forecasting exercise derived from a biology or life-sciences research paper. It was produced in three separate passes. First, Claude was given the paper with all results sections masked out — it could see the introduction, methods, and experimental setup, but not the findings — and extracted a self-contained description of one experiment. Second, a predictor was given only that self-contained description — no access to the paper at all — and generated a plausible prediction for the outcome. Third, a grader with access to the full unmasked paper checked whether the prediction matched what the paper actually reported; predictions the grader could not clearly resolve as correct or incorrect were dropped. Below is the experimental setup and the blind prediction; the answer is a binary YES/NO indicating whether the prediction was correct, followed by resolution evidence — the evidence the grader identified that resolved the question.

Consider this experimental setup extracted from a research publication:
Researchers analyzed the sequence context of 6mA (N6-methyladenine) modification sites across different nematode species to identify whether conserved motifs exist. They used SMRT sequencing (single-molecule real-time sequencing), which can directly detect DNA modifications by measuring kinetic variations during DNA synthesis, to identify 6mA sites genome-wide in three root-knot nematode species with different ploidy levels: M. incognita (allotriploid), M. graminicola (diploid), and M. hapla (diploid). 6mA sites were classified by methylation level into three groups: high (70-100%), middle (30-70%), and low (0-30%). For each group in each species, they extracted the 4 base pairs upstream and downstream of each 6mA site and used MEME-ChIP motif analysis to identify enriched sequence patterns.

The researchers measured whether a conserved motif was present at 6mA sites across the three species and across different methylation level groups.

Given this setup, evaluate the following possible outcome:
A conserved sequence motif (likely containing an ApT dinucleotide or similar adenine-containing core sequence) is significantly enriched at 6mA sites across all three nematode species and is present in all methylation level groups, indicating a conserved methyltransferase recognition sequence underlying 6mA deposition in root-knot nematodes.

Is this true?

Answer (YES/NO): NO